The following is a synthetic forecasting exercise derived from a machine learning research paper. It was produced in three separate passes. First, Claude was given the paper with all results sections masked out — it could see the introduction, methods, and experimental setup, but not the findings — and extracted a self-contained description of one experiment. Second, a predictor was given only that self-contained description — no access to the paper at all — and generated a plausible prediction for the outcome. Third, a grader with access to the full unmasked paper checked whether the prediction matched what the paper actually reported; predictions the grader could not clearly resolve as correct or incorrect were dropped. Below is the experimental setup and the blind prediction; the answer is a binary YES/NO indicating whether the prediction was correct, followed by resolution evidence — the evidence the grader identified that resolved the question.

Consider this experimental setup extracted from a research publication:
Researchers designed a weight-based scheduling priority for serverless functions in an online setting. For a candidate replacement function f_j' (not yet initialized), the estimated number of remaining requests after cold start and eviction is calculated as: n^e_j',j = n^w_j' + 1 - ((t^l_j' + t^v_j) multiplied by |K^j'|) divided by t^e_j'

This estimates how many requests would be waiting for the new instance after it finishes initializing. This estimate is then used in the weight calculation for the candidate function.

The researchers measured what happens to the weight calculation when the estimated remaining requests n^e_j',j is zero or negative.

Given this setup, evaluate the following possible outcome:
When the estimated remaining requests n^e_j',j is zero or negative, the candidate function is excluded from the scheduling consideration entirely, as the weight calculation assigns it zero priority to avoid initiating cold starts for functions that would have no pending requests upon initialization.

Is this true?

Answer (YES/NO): NO